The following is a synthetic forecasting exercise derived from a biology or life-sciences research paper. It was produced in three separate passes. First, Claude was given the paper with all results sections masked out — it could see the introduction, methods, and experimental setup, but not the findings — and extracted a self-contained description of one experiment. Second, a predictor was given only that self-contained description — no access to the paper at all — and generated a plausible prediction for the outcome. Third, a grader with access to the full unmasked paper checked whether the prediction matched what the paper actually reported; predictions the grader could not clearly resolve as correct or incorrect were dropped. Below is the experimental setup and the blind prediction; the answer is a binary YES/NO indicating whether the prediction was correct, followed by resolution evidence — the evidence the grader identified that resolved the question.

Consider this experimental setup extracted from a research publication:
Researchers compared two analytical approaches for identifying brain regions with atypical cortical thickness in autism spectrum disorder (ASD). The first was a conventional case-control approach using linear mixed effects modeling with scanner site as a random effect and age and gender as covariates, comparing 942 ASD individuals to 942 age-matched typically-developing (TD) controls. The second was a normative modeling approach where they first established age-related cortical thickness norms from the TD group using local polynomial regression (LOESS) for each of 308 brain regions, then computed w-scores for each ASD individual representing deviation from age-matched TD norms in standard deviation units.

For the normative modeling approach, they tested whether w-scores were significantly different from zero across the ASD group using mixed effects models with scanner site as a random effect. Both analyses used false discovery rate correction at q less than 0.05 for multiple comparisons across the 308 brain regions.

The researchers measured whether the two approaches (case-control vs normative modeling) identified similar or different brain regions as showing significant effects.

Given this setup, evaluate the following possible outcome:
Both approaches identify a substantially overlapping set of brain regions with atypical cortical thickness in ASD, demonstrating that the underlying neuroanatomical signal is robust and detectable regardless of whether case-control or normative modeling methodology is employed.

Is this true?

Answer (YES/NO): NO